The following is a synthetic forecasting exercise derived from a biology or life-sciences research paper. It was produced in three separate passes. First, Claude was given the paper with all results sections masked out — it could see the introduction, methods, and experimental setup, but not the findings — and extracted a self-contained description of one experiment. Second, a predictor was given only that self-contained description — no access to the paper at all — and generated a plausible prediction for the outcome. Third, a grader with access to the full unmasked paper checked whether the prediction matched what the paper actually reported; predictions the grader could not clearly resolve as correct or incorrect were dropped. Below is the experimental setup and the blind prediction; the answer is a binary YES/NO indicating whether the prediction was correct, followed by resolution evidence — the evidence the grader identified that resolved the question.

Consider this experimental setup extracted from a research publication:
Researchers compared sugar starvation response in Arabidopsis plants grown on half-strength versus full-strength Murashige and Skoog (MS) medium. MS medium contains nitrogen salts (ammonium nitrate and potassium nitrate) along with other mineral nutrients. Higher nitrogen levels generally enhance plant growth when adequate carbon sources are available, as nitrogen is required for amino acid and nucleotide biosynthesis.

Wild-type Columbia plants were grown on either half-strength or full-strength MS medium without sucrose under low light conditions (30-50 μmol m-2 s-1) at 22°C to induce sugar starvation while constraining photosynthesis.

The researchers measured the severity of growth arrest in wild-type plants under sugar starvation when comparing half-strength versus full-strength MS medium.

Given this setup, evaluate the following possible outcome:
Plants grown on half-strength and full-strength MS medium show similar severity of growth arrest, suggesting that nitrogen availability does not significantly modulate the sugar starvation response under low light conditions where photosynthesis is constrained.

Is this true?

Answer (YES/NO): NO